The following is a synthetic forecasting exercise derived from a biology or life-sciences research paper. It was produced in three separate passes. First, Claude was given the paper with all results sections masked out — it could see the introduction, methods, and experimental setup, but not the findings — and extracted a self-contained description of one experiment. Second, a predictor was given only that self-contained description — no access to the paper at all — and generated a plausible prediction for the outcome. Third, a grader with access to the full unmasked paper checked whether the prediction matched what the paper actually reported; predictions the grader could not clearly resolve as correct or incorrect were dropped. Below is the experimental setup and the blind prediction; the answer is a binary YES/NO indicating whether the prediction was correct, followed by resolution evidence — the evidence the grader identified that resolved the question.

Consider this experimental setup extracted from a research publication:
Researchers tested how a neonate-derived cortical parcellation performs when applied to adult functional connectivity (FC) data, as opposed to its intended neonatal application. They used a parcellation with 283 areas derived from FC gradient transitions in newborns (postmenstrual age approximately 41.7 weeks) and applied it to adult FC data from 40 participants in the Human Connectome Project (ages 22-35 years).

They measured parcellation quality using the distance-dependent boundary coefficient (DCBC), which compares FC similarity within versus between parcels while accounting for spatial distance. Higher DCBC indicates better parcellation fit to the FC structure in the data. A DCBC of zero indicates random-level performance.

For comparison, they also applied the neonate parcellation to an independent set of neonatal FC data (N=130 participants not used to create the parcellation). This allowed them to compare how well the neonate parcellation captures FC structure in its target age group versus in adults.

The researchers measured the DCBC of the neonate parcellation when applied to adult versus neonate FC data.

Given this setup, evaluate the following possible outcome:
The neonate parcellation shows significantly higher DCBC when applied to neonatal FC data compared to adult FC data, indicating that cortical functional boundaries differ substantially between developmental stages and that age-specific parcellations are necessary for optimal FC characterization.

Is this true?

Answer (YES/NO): YES